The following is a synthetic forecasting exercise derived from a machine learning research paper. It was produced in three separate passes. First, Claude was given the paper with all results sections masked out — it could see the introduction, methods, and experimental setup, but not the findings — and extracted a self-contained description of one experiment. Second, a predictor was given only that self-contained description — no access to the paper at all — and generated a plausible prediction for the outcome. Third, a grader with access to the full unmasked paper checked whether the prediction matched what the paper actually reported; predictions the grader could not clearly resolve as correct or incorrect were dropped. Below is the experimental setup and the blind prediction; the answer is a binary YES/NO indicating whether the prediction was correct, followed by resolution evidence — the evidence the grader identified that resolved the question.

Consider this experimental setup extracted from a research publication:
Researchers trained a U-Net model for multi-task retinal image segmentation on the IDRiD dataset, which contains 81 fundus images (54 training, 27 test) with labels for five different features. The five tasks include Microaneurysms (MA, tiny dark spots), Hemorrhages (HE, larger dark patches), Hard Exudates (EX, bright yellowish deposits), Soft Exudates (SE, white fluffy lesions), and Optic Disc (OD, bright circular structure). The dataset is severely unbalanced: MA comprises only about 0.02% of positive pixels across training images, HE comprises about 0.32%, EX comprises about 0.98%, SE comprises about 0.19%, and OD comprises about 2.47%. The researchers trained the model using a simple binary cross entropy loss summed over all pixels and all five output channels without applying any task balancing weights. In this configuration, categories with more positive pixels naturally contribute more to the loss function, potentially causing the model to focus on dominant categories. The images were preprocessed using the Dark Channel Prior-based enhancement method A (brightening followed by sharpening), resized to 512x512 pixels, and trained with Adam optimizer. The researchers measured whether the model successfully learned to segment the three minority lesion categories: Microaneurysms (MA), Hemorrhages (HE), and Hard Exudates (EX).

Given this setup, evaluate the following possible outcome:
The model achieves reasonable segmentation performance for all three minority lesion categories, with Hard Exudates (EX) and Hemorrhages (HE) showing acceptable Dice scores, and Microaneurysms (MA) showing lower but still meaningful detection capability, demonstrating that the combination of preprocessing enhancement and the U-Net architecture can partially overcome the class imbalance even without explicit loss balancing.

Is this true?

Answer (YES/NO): NO